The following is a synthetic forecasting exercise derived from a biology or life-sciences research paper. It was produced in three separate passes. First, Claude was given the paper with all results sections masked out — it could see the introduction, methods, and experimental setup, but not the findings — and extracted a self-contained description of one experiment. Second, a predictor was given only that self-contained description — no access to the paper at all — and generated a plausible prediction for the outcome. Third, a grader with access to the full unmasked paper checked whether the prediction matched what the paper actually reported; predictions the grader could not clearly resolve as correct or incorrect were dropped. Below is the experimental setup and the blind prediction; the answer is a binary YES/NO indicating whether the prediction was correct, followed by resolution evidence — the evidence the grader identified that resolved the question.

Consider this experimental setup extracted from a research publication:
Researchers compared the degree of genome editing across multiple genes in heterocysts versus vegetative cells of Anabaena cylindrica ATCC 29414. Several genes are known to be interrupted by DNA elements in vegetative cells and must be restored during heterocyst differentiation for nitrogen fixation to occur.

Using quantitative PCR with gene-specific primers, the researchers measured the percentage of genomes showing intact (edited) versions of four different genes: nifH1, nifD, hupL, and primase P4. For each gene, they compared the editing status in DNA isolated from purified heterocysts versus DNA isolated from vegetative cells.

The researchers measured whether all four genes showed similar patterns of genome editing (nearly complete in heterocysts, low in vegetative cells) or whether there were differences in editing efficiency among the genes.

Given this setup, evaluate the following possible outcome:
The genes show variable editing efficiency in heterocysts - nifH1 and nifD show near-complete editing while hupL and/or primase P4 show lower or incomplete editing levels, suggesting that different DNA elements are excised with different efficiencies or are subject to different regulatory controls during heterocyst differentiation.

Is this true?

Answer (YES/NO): NO